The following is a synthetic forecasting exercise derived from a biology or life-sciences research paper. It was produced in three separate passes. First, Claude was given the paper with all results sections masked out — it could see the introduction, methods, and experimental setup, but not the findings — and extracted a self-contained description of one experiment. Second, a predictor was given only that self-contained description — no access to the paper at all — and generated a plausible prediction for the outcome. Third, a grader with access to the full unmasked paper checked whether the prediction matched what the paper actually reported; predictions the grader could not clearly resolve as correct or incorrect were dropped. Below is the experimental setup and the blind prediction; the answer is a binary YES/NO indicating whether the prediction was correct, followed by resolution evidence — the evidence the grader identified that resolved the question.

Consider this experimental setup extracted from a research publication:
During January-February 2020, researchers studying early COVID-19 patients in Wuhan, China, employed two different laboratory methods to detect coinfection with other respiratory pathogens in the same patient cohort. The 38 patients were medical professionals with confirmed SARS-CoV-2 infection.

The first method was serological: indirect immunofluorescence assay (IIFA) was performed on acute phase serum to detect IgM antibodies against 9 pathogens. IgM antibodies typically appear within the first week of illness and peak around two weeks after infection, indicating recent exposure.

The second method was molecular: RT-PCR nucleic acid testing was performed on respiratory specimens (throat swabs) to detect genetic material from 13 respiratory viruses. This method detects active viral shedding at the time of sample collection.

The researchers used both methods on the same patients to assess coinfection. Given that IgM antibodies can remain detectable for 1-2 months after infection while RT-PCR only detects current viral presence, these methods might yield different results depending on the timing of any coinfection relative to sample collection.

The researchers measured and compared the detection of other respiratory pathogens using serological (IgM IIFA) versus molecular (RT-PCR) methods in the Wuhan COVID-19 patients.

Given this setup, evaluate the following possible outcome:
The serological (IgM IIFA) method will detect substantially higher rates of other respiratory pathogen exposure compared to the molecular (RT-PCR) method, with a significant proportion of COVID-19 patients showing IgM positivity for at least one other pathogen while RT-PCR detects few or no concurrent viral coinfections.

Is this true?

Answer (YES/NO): NO